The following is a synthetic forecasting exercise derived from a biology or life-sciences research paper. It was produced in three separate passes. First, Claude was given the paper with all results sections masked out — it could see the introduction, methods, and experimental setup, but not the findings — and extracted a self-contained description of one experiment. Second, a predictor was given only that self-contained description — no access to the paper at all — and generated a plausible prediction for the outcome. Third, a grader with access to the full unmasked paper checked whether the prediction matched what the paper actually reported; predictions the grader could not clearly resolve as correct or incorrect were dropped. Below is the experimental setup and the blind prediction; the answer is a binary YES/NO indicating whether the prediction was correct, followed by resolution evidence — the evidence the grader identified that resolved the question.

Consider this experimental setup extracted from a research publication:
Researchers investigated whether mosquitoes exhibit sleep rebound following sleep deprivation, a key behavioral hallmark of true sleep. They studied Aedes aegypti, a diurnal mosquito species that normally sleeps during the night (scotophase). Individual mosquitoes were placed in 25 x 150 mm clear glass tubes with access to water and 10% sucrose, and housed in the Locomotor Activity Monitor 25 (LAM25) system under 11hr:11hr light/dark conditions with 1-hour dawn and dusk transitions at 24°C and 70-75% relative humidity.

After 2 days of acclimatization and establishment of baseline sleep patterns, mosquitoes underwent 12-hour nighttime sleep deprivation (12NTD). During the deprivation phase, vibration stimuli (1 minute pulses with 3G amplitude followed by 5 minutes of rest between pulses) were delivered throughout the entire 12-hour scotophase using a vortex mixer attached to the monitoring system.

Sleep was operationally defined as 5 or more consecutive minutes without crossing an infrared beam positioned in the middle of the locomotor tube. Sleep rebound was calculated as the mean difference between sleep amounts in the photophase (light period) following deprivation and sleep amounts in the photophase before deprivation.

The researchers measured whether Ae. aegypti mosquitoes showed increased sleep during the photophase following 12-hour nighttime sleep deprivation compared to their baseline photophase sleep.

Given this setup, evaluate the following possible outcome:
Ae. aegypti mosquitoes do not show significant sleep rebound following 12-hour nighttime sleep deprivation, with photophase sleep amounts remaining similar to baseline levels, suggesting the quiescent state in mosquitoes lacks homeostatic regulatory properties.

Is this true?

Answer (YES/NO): NO